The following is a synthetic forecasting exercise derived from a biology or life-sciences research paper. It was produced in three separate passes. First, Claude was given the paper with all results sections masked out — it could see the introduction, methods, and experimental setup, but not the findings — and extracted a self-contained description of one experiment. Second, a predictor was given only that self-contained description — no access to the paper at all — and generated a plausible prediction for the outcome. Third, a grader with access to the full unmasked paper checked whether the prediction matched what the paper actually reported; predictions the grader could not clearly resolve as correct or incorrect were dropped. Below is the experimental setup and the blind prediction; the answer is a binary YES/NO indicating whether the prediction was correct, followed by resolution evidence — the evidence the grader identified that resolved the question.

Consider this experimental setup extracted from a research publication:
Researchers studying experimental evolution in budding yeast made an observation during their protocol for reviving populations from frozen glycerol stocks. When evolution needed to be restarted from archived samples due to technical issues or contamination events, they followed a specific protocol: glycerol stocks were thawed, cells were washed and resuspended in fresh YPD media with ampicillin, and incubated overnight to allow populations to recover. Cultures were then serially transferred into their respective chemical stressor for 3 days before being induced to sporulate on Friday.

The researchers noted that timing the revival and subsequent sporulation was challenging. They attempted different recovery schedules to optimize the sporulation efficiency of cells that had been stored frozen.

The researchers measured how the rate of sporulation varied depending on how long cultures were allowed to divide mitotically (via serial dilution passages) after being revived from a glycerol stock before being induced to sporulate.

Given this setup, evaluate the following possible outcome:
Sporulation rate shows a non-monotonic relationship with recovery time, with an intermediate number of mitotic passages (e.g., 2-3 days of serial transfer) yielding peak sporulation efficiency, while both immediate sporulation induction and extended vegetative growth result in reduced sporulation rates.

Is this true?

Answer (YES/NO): NO